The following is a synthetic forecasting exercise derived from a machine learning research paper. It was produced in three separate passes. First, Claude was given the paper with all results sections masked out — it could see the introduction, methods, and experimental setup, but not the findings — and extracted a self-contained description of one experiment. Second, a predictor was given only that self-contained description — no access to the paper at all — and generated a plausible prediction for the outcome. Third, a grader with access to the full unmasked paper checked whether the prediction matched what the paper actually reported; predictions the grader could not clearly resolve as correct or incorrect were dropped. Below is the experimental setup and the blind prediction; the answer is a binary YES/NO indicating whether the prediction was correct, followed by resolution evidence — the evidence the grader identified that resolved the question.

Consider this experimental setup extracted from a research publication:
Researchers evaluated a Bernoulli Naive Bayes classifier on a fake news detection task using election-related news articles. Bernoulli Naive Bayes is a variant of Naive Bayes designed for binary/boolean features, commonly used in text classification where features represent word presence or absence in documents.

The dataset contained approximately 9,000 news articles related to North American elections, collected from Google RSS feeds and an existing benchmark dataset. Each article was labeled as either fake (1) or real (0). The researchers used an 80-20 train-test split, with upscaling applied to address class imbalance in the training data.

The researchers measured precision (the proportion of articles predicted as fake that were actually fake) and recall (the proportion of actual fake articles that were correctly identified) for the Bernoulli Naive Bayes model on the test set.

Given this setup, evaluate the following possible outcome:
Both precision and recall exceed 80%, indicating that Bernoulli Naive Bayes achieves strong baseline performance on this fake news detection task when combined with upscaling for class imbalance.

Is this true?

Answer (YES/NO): NO